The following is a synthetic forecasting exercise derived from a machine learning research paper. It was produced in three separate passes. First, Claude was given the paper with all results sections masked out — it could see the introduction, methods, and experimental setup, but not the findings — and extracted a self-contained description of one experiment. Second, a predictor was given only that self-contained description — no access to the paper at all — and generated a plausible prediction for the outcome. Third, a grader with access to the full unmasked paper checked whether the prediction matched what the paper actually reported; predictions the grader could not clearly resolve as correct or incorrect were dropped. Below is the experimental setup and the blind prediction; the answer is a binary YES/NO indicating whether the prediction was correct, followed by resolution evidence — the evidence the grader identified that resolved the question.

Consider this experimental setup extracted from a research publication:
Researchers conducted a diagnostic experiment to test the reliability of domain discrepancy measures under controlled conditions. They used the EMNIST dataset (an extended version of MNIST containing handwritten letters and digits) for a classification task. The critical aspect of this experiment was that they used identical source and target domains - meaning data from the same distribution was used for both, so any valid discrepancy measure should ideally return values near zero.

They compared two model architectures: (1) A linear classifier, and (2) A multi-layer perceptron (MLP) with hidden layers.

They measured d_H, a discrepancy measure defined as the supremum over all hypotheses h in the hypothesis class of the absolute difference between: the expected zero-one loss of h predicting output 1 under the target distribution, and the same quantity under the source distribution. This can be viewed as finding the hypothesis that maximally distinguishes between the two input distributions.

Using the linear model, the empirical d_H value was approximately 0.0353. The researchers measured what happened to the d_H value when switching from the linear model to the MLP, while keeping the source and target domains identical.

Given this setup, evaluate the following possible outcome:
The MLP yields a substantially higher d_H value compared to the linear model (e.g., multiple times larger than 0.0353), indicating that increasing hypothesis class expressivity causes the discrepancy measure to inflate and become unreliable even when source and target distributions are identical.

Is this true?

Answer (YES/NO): YES